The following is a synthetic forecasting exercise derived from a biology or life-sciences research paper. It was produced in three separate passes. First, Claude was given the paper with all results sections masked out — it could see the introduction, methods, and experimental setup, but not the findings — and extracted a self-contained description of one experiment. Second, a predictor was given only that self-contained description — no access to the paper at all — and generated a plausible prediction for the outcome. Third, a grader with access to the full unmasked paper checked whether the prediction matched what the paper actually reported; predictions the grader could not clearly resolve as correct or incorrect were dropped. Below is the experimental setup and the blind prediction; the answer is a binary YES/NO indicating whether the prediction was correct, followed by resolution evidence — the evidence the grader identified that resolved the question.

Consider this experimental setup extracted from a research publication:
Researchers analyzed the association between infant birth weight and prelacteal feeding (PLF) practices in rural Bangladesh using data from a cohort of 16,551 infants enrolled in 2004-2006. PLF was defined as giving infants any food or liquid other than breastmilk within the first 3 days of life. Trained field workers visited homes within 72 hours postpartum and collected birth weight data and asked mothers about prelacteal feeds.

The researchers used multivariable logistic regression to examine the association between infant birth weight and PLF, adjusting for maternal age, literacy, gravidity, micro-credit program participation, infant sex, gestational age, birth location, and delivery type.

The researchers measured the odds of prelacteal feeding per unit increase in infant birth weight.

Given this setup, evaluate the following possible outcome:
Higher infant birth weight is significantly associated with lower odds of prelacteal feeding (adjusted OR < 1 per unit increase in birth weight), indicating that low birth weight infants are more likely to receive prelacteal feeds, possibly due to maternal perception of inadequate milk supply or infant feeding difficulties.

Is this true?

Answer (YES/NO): YES